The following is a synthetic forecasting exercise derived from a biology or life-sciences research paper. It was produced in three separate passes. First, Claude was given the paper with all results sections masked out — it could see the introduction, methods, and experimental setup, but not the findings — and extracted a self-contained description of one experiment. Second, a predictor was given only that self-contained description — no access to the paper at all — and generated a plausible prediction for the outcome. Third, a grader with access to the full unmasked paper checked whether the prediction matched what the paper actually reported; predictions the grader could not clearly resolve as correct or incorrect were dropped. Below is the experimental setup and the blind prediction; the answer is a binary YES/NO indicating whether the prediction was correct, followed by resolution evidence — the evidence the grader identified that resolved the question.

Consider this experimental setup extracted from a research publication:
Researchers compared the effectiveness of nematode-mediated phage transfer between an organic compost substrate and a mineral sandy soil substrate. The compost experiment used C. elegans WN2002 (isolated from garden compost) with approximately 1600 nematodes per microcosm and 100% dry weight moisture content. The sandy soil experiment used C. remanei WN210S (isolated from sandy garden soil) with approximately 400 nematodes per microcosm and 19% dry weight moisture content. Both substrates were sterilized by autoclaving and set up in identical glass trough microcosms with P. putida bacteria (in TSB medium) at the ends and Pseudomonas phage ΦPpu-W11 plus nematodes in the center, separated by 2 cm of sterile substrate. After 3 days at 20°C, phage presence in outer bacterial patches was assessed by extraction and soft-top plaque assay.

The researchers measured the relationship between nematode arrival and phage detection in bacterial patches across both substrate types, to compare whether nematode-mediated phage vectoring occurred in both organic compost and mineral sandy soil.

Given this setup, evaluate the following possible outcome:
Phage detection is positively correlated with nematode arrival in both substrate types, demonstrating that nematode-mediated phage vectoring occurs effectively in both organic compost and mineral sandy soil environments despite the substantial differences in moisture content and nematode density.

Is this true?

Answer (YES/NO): YES